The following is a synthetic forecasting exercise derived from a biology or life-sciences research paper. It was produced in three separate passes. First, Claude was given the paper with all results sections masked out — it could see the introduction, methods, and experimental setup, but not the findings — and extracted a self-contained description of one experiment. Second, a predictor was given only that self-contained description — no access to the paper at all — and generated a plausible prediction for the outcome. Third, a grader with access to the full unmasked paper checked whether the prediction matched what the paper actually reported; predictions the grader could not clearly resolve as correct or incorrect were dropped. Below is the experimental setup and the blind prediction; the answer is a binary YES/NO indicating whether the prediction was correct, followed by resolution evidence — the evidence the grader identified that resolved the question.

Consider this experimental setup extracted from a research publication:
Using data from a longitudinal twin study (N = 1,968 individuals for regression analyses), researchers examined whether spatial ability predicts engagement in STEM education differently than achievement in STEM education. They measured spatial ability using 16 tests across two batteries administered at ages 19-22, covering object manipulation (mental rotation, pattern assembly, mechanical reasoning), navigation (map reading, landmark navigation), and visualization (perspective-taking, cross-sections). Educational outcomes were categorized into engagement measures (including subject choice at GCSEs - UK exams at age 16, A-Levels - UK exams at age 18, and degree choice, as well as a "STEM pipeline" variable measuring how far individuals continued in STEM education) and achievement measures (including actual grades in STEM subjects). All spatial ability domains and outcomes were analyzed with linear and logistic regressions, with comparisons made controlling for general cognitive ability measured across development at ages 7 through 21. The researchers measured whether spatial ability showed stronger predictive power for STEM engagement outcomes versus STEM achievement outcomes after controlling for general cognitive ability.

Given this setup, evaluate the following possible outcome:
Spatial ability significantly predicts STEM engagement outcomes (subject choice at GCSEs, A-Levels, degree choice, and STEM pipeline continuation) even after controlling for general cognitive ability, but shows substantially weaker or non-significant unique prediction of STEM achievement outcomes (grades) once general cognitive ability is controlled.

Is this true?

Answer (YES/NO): YES